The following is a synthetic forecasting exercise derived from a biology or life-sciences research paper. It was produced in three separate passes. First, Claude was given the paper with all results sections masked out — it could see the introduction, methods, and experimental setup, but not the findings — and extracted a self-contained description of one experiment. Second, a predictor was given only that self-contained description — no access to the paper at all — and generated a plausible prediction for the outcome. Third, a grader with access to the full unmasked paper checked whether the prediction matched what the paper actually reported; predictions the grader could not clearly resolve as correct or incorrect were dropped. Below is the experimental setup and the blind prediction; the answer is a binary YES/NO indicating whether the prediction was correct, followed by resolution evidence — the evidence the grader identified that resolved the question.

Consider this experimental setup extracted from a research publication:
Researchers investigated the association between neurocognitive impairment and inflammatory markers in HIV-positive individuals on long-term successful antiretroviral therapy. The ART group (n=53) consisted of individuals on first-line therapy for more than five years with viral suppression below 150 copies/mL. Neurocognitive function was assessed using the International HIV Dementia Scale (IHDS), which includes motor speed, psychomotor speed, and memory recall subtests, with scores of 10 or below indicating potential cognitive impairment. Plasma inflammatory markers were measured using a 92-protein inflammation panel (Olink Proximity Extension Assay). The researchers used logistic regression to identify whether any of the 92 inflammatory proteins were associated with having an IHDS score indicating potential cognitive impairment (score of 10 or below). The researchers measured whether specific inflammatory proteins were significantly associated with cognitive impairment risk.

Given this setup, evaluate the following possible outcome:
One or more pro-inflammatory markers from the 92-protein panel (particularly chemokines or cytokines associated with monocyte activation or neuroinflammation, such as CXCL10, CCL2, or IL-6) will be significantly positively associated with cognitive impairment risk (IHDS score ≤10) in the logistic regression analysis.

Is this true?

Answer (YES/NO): NO